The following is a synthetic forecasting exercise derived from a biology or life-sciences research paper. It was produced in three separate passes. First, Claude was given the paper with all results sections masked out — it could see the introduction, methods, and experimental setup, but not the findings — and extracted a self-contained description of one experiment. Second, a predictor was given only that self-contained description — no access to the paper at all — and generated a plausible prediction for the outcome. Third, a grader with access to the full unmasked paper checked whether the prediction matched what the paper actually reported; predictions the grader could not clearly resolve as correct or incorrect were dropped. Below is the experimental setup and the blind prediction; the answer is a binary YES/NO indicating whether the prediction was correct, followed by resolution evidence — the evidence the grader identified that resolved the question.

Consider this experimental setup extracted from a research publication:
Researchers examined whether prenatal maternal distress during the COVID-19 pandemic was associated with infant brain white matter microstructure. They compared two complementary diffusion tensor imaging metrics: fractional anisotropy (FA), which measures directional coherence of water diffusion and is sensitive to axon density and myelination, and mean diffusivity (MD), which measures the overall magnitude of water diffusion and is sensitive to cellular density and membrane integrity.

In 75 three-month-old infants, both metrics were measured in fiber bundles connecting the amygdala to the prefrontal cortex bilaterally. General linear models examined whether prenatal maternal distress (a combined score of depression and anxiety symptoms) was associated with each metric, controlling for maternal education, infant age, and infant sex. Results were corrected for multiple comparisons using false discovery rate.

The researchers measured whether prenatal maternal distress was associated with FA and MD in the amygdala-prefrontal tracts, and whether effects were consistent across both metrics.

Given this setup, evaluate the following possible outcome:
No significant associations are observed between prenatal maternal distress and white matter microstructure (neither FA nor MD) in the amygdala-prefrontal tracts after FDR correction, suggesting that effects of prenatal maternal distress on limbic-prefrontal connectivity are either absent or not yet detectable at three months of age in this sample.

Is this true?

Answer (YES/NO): NO